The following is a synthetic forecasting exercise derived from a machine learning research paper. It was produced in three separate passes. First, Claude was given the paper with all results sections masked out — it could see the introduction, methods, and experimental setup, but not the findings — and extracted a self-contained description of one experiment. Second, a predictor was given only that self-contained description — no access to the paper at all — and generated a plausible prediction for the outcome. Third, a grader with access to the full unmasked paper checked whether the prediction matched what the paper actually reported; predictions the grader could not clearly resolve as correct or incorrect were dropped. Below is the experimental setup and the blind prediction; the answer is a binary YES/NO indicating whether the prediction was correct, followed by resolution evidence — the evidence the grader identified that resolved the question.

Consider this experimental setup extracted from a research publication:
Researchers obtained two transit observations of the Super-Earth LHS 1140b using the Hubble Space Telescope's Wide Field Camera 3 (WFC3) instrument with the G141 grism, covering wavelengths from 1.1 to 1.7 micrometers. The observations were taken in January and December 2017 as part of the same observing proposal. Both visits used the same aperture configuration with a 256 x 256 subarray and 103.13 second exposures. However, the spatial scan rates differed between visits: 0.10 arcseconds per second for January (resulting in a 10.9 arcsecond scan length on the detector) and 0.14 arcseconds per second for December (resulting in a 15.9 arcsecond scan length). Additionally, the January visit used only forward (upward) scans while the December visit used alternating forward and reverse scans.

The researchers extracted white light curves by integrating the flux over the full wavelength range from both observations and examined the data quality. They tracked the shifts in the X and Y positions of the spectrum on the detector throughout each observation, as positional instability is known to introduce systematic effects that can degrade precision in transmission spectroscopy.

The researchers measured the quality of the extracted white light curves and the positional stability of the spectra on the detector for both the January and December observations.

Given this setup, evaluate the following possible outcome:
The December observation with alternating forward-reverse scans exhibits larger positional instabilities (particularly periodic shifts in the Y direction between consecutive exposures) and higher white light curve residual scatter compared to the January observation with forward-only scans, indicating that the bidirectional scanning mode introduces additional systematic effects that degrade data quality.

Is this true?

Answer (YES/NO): NO